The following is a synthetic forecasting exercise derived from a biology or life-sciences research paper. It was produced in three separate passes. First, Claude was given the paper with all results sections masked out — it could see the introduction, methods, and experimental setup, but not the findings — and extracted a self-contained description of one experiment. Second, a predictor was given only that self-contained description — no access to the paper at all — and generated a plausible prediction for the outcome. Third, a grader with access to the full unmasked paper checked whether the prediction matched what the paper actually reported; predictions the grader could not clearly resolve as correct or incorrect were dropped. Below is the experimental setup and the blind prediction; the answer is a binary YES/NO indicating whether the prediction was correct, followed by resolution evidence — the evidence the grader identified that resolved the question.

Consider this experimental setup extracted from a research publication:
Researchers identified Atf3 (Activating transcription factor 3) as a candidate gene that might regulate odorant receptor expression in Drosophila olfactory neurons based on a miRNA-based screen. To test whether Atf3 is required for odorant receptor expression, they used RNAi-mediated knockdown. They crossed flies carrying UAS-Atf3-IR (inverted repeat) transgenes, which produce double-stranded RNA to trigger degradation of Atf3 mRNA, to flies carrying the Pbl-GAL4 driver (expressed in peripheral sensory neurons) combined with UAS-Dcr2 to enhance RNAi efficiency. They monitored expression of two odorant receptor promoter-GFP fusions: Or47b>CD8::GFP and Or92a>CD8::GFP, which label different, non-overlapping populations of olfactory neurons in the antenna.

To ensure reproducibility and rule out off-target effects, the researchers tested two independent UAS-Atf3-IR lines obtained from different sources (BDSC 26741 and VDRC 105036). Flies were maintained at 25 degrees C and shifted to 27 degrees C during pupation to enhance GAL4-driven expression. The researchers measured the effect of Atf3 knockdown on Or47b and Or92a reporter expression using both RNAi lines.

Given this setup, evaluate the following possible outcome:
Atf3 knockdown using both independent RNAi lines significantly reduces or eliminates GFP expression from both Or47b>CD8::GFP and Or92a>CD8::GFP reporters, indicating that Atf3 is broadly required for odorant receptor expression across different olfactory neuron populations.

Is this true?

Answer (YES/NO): NO